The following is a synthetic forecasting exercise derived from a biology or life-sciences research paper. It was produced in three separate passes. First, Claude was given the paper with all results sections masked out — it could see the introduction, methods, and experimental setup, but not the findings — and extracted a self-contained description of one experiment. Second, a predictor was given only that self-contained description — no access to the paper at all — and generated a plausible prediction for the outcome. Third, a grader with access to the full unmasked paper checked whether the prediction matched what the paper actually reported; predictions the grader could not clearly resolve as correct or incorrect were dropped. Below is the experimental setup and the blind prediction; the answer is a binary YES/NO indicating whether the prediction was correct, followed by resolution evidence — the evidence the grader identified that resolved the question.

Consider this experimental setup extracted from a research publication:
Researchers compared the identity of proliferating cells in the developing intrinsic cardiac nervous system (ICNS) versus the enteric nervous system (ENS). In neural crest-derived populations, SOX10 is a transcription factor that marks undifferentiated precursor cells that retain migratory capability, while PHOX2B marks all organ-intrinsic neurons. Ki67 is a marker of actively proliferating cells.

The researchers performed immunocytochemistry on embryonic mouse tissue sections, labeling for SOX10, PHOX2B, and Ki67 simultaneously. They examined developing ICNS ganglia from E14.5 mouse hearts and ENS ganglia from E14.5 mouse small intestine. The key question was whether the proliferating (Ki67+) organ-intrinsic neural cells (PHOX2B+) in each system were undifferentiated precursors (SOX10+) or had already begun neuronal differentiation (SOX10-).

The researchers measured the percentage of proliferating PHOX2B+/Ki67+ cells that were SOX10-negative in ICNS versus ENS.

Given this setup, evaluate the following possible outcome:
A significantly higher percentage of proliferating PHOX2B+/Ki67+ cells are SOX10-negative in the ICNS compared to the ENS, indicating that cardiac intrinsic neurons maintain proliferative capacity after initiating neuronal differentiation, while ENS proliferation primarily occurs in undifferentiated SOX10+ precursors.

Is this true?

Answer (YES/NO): YES